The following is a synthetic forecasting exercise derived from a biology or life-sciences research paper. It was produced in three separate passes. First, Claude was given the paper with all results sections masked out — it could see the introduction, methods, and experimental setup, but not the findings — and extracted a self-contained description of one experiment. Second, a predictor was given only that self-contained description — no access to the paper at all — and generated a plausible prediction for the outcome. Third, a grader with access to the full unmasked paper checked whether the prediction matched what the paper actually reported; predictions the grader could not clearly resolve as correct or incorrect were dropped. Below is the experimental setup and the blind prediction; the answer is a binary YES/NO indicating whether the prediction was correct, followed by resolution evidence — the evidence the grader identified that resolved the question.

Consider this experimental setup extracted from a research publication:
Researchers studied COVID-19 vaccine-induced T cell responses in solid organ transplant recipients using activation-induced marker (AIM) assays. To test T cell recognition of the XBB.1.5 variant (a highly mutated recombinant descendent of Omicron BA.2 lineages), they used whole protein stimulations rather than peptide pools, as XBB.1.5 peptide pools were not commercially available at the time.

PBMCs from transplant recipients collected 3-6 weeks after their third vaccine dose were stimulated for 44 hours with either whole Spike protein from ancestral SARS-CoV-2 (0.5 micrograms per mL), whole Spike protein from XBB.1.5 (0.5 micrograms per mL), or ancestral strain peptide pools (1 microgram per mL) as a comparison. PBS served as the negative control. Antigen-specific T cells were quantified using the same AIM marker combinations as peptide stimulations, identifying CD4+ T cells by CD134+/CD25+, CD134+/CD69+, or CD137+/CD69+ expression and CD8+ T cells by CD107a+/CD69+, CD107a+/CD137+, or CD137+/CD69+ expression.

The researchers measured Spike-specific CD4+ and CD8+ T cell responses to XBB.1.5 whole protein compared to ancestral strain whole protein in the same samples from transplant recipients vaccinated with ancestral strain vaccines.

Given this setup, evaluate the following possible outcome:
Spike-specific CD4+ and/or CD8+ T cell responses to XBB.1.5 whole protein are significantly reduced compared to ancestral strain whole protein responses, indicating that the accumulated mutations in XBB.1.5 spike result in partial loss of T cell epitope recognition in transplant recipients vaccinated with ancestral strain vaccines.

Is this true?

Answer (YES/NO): YES